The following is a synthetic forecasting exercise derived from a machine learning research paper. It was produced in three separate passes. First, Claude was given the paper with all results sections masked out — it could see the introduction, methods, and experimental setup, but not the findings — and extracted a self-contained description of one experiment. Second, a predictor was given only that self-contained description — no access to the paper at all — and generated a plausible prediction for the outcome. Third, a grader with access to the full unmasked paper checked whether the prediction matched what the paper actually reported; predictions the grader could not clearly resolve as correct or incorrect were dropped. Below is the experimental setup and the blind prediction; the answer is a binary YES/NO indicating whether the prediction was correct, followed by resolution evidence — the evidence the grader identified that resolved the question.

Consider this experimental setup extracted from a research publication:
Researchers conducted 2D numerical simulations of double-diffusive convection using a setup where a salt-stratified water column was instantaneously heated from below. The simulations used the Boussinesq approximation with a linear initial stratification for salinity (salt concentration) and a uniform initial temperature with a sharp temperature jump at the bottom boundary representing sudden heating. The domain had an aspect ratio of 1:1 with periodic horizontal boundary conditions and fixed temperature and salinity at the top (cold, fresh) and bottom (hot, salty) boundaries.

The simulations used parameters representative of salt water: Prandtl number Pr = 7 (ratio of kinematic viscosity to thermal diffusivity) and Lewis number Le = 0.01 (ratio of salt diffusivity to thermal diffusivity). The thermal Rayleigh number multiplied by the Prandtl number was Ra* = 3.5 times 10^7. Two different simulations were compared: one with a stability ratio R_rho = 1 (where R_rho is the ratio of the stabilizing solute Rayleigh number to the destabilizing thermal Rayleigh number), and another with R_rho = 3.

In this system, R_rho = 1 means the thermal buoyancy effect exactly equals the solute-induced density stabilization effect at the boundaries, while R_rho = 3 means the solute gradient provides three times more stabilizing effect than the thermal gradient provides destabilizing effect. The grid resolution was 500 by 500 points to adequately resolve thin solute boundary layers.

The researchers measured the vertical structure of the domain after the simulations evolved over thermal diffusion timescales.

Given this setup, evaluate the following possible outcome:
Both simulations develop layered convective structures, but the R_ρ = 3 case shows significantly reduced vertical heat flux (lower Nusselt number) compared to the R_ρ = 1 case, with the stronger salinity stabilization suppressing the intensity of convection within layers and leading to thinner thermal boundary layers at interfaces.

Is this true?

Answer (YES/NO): NO